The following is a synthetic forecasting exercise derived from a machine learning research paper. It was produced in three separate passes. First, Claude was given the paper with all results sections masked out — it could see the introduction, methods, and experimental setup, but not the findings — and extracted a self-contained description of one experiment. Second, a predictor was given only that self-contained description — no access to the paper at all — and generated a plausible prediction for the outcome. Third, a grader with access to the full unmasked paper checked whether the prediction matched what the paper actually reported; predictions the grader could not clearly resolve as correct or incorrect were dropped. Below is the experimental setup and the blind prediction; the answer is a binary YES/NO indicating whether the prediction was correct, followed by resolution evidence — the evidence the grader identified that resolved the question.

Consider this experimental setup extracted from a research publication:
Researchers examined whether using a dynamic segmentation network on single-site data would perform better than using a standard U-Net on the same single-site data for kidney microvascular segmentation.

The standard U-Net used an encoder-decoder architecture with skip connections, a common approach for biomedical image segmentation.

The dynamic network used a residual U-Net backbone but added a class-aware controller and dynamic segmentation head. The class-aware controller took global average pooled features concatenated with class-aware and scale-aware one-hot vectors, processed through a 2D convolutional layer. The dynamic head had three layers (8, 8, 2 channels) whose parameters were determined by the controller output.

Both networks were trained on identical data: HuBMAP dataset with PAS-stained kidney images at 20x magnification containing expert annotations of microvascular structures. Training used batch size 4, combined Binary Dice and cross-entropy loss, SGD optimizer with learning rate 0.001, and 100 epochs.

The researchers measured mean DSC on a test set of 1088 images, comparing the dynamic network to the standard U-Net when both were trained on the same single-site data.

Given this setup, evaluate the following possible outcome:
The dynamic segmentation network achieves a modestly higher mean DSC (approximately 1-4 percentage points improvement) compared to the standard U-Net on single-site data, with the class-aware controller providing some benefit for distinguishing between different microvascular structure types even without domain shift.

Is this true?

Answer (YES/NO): NO